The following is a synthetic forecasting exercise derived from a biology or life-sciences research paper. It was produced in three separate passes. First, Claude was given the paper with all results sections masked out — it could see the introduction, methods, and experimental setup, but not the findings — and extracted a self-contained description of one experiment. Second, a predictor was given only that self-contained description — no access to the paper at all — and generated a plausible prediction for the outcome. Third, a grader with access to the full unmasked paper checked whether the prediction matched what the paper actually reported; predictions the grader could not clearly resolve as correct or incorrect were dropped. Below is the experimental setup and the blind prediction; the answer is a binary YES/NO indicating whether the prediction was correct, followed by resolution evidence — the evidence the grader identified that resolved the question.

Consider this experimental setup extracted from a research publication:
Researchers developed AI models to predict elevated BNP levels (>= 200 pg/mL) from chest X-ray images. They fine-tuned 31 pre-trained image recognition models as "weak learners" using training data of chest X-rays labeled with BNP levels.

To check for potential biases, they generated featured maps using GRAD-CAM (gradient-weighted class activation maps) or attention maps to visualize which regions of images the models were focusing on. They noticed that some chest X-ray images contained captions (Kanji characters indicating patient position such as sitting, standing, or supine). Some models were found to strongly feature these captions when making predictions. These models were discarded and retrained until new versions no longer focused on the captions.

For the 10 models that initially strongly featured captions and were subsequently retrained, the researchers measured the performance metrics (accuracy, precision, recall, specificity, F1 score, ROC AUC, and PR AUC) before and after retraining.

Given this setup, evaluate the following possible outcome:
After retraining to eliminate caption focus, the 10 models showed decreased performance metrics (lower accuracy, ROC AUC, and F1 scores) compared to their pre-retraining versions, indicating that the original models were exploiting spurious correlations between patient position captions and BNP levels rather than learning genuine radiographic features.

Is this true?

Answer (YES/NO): NO